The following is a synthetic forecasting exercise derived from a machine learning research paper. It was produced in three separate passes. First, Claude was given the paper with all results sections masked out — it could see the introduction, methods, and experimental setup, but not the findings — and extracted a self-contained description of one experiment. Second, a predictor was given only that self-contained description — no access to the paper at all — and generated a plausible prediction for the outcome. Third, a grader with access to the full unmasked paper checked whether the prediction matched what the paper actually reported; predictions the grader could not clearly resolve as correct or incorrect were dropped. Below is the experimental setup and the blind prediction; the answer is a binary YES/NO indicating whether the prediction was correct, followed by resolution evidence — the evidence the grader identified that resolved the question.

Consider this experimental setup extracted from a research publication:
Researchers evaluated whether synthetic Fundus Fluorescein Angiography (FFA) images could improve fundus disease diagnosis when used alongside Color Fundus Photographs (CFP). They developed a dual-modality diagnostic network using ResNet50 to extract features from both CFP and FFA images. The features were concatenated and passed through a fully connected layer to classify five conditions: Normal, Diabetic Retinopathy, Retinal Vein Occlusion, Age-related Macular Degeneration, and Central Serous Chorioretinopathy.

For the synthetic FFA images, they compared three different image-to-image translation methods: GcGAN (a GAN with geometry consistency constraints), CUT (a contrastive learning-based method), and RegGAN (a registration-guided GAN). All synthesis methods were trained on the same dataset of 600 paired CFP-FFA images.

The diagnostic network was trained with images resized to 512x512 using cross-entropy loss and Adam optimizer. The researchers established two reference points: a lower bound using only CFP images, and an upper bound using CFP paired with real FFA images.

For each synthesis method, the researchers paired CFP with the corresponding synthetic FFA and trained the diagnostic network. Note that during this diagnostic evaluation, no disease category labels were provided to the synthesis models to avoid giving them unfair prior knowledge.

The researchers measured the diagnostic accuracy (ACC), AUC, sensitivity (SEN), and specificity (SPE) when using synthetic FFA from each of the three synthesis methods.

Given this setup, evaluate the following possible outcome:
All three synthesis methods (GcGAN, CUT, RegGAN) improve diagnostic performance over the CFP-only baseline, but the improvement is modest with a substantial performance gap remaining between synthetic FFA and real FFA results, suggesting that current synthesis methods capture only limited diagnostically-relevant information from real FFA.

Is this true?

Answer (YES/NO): NO